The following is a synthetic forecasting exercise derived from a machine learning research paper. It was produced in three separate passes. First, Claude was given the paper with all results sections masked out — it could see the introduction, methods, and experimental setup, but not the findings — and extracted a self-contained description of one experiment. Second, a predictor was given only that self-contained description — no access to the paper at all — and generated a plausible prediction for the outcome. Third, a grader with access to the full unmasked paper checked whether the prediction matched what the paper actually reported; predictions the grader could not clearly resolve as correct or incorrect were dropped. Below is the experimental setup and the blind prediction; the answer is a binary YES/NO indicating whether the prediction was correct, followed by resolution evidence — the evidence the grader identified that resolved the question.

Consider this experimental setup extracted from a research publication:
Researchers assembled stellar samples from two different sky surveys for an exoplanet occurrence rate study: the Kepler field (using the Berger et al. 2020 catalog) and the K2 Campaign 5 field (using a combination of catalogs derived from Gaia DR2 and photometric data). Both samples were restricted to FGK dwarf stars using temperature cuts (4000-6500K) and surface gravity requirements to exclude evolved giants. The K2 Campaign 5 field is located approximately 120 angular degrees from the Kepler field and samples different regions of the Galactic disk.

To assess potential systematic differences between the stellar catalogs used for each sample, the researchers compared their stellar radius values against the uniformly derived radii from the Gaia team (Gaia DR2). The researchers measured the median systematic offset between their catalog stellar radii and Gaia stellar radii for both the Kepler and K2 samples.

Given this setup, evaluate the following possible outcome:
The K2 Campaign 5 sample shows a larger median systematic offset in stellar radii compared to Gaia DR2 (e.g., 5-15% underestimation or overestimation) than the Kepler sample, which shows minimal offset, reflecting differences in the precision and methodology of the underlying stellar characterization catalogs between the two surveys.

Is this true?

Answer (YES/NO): NO